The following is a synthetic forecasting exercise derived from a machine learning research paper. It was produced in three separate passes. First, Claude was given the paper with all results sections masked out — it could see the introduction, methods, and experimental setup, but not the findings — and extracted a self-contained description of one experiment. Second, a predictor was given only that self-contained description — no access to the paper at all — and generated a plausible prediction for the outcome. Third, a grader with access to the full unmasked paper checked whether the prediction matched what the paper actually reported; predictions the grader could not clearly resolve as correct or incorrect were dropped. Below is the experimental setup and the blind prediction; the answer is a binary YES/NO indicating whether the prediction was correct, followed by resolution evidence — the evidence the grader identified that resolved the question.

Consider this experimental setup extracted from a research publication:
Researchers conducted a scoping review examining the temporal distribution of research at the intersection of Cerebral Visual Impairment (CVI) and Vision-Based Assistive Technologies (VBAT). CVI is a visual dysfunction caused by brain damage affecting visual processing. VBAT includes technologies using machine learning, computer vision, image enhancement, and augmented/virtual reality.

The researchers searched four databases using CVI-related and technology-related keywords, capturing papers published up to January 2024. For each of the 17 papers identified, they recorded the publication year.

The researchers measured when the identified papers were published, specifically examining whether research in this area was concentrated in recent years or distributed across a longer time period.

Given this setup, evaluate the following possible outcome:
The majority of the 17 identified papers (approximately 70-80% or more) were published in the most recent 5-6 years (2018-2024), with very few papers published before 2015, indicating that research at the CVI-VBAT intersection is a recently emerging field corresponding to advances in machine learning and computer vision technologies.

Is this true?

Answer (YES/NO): YES